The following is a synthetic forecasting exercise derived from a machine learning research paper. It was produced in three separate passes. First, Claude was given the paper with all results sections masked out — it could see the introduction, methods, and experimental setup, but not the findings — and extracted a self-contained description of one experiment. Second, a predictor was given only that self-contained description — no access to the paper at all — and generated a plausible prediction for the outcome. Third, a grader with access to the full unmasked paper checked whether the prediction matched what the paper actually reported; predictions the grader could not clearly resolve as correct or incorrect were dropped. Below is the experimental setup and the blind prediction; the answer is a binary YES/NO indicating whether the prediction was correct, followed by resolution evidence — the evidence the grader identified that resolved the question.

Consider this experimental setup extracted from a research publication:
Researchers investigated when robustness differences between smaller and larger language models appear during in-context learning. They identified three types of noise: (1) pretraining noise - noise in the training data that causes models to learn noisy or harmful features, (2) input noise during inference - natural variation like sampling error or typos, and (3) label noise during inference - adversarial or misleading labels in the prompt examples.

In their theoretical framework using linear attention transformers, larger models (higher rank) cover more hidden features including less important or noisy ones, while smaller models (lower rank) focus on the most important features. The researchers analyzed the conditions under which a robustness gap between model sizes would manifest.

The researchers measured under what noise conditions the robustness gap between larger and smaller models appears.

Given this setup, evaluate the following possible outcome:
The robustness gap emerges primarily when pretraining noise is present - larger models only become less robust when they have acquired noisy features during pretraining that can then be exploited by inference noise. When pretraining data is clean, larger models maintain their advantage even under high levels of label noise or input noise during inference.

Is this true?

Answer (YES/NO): YES